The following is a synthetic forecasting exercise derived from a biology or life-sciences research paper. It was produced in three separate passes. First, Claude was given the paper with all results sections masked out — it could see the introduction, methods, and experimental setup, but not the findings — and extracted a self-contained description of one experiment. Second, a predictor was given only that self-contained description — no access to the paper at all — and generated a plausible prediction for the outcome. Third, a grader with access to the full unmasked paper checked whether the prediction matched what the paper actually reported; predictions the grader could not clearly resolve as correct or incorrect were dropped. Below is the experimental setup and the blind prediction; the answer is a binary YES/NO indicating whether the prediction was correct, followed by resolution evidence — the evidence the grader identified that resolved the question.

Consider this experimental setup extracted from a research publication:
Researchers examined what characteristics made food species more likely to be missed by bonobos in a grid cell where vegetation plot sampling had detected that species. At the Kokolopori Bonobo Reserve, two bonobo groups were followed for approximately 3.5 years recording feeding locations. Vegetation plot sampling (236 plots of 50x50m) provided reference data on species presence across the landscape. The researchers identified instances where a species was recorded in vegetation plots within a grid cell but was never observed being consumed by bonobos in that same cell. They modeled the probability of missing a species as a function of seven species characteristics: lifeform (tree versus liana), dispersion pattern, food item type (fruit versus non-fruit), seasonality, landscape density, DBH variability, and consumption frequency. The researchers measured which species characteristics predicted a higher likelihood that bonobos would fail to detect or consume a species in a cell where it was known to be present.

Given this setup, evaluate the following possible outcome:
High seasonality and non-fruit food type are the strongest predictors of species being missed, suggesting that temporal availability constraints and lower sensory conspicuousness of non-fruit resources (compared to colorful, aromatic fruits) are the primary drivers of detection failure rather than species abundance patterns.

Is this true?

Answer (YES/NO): NO